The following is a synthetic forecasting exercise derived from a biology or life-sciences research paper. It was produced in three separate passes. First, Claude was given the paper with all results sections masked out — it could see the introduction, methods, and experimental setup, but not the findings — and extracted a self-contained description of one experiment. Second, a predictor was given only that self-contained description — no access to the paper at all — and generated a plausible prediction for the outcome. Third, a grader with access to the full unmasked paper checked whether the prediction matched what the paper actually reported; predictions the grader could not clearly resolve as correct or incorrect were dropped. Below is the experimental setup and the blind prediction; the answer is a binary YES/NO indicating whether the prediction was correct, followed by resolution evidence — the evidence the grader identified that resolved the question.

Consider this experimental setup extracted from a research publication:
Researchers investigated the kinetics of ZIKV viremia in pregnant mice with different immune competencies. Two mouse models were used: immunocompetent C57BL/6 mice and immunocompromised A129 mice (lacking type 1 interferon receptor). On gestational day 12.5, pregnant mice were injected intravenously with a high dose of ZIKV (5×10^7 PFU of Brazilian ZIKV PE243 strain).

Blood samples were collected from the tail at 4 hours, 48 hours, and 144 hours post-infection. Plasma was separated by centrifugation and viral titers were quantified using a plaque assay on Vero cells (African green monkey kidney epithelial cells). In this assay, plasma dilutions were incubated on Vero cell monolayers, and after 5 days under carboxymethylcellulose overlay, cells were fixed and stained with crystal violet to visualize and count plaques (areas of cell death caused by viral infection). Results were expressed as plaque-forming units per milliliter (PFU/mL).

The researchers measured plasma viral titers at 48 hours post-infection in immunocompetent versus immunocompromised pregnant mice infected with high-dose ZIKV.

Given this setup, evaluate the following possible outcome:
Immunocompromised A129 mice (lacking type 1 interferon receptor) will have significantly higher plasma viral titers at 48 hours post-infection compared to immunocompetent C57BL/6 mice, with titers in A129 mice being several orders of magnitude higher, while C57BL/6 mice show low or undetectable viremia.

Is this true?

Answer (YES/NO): YES